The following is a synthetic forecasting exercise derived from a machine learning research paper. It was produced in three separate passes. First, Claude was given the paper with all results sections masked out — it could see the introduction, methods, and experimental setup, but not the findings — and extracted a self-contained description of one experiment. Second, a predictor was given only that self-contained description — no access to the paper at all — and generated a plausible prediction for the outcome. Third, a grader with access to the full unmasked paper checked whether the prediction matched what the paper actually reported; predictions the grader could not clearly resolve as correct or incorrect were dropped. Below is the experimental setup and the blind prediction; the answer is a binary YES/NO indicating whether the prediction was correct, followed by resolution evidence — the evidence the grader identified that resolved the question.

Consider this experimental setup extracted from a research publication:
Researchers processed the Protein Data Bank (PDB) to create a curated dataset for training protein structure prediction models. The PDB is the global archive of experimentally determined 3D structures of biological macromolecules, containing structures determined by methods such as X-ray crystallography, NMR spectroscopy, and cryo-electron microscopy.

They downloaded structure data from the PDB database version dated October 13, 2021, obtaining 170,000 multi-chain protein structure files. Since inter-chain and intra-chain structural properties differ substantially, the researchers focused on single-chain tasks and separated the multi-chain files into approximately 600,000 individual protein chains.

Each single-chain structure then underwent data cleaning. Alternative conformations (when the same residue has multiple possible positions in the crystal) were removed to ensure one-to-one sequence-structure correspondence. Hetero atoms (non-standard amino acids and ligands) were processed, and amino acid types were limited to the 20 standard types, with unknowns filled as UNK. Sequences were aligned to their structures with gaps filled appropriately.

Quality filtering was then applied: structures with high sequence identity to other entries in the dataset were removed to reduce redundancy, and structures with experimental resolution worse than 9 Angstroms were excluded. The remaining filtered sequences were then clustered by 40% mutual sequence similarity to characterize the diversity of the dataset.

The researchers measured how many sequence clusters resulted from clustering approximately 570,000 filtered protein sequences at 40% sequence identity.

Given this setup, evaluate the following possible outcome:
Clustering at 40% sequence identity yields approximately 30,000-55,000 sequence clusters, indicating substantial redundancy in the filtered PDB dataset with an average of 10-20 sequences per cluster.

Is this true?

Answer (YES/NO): YES